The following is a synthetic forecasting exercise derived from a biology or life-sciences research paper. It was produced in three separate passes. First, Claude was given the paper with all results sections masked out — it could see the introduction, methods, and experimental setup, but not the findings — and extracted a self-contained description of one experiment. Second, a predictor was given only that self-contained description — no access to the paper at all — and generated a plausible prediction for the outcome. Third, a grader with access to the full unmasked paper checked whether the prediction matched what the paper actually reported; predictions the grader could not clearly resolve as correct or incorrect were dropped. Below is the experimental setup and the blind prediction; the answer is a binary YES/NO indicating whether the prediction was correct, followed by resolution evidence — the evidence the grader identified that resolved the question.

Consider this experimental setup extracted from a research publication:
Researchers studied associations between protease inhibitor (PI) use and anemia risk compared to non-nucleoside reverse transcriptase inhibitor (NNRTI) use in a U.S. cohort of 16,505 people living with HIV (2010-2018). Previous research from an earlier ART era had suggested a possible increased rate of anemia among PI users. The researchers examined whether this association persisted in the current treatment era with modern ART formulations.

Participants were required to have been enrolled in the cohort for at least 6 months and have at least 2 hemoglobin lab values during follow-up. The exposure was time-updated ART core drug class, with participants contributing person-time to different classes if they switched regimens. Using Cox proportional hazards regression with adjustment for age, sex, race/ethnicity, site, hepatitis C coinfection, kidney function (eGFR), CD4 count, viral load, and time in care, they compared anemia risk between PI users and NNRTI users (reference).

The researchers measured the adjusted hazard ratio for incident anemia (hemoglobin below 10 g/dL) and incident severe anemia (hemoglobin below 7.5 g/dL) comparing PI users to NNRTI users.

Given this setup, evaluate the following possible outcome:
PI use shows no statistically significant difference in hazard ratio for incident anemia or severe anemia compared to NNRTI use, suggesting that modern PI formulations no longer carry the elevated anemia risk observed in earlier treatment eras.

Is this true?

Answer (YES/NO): YES